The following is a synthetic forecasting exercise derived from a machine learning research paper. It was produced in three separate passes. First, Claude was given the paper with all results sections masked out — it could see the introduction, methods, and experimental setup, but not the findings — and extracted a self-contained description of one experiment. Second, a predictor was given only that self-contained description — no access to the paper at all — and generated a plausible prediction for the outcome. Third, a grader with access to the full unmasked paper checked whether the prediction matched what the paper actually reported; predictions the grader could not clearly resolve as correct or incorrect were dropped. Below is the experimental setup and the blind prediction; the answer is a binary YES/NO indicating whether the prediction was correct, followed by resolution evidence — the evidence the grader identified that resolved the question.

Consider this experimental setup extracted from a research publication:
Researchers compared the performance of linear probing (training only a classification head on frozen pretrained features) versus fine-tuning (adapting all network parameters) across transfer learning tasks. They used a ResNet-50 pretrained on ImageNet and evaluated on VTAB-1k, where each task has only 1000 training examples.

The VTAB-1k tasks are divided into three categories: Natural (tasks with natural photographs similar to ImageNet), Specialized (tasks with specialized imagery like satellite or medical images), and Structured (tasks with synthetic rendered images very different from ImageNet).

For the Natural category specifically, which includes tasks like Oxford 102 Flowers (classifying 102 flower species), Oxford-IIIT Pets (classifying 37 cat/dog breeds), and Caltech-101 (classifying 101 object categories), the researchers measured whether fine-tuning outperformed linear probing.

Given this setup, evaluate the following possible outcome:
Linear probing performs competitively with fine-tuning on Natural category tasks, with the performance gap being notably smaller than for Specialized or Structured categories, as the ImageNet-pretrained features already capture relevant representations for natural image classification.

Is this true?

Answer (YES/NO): NO